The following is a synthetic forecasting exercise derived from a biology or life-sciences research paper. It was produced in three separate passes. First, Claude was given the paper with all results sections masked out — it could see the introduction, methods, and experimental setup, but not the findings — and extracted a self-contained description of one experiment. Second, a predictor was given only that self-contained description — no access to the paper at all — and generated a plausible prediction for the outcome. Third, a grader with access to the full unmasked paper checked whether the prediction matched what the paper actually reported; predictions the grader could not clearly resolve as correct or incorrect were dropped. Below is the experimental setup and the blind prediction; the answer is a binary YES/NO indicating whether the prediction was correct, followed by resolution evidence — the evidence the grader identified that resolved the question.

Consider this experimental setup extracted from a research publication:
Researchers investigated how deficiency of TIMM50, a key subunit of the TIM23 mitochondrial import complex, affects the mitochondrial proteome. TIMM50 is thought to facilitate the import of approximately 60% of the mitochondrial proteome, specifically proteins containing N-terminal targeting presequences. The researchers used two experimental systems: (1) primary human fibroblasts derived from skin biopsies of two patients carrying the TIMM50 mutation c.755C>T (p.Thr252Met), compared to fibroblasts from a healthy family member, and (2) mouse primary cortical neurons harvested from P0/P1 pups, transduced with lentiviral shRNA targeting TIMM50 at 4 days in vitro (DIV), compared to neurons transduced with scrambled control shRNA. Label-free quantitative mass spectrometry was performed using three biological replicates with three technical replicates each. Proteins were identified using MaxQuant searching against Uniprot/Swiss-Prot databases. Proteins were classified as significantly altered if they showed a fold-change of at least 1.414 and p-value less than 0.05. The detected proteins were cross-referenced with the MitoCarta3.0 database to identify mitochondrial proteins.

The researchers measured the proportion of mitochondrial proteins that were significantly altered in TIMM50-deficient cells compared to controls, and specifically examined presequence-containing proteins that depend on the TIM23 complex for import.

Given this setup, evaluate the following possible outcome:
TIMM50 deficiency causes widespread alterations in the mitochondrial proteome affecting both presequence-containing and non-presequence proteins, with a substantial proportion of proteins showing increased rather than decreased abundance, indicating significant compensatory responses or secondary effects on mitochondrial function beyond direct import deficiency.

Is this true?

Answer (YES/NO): NO